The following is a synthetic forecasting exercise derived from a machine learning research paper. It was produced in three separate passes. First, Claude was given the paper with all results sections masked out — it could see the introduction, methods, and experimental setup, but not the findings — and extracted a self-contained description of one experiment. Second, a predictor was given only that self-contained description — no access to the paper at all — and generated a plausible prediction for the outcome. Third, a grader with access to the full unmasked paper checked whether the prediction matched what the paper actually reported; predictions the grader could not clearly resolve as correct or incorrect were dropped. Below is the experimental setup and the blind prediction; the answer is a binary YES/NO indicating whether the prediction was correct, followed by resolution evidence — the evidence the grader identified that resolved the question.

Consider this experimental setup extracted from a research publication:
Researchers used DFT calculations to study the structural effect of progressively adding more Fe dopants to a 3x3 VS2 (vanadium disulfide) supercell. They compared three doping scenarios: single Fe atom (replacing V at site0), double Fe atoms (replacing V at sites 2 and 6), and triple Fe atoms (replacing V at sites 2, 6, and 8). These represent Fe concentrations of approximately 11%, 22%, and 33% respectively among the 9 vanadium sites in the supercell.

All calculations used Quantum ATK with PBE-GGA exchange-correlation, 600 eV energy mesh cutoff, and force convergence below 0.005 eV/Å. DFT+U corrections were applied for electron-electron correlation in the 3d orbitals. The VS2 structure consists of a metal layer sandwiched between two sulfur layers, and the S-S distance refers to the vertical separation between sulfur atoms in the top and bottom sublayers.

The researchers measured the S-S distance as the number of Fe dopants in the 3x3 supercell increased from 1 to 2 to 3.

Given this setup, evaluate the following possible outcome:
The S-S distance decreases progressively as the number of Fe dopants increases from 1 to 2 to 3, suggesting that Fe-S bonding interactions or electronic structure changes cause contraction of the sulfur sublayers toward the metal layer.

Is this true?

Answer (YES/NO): YES